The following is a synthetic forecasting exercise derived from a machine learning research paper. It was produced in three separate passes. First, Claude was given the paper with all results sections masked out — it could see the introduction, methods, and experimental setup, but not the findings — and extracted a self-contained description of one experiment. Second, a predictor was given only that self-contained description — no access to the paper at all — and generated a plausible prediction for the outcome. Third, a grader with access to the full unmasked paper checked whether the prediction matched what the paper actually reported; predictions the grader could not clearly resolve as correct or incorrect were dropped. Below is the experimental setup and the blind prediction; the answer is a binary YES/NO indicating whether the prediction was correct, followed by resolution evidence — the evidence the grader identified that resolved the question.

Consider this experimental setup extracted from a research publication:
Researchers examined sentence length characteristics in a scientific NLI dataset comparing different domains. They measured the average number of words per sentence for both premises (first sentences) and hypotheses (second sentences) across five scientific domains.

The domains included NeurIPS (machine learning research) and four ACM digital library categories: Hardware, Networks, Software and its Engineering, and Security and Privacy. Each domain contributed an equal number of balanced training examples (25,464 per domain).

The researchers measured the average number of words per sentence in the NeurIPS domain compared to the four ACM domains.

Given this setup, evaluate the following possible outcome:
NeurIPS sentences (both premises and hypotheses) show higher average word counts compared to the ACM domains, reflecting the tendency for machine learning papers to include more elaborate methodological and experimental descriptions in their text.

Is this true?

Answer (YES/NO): YES